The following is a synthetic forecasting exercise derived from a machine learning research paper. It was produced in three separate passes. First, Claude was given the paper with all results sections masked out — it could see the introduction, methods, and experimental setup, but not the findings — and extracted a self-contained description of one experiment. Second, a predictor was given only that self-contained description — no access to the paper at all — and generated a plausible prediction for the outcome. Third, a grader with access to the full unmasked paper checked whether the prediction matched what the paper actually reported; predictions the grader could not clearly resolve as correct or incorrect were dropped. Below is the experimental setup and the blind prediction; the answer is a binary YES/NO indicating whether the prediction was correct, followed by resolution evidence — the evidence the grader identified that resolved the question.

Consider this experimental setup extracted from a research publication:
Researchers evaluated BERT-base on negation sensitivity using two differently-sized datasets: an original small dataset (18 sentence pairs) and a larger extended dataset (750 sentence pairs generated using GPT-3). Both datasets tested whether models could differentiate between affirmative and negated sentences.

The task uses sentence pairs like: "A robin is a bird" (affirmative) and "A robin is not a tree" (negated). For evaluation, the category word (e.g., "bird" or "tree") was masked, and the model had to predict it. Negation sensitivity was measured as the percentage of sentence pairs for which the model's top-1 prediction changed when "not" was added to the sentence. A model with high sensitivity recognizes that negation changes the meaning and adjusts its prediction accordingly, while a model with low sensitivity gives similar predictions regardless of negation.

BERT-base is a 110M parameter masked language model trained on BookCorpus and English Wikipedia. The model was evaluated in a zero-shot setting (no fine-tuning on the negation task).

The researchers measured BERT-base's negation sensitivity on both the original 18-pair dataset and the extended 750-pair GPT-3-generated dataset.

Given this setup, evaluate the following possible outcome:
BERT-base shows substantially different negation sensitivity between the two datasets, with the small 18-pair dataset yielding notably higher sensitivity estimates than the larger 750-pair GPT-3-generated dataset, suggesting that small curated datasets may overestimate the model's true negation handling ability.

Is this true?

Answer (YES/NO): NO